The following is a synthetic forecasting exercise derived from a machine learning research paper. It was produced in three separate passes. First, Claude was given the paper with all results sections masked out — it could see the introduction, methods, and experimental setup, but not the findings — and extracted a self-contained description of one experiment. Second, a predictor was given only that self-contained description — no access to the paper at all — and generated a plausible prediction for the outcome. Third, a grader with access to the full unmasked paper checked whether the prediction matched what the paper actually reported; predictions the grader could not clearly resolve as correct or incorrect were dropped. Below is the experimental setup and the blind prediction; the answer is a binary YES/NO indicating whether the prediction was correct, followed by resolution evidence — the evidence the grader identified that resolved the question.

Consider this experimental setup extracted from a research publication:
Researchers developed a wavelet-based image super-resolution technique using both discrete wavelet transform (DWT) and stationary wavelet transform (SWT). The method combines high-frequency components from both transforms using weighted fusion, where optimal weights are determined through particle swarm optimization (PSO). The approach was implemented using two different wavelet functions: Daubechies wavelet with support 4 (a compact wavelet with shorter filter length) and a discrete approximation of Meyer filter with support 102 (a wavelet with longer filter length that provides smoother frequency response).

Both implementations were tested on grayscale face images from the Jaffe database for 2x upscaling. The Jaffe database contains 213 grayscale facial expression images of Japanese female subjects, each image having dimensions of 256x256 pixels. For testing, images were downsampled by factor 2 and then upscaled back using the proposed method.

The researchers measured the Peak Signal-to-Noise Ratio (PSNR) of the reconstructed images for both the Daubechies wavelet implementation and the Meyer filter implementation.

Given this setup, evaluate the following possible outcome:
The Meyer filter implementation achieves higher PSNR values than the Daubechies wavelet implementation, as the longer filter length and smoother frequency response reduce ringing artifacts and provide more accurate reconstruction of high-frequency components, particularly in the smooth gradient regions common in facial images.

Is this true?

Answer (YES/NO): YES